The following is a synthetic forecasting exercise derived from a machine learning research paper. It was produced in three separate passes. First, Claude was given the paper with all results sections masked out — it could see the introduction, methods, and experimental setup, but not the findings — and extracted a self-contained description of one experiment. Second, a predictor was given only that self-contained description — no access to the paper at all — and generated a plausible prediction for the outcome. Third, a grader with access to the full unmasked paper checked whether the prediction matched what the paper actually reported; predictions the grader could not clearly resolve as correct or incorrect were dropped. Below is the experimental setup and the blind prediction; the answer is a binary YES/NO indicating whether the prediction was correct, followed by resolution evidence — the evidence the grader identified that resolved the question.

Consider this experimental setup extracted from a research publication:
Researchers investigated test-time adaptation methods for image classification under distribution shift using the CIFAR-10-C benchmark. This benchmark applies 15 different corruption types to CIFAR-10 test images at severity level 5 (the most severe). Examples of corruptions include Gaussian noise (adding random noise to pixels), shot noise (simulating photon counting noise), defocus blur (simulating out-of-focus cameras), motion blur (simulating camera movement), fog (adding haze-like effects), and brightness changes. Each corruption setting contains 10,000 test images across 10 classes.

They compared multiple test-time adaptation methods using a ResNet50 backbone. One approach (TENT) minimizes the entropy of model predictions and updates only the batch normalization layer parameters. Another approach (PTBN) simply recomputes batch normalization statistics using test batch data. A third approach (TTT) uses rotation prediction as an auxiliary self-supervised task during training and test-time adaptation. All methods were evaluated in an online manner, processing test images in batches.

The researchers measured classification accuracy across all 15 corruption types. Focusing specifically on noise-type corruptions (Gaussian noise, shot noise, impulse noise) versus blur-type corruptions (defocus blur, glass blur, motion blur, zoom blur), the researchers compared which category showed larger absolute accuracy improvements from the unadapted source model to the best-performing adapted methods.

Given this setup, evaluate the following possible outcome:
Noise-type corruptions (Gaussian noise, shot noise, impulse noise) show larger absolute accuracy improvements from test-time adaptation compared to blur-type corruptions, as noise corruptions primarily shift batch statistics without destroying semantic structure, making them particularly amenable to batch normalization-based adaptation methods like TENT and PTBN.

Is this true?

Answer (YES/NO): NO